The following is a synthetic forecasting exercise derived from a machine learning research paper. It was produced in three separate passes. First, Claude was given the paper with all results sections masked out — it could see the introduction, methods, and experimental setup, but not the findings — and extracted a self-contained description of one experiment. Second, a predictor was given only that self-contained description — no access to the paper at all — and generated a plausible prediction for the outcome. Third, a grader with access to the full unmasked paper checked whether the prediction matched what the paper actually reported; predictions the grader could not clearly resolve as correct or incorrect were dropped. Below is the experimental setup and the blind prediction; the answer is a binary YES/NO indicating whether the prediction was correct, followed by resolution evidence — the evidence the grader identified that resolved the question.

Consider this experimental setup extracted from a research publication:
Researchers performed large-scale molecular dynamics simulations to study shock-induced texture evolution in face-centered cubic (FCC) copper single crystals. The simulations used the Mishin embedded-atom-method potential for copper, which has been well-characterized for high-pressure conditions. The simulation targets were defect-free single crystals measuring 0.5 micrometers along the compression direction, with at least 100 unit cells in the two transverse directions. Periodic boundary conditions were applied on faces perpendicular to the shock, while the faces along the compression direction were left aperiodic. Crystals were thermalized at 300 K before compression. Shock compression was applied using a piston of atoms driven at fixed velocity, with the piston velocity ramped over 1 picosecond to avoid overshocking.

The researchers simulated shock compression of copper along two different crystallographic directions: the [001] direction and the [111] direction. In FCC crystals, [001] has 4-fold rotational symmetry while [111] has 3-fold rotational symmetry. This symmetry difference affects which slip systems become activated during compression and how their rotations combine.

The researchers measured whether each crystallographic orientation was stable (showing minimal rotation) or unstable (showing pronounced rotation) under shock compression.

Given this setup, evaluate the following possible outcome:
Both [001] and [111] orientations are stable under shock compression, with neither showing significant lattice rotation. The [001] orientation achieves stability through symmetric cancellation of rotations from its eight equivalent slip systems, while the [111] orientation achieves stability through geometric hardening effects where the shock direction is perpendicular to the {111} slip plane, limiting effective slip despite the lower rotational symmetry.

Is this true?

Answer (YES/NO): NO